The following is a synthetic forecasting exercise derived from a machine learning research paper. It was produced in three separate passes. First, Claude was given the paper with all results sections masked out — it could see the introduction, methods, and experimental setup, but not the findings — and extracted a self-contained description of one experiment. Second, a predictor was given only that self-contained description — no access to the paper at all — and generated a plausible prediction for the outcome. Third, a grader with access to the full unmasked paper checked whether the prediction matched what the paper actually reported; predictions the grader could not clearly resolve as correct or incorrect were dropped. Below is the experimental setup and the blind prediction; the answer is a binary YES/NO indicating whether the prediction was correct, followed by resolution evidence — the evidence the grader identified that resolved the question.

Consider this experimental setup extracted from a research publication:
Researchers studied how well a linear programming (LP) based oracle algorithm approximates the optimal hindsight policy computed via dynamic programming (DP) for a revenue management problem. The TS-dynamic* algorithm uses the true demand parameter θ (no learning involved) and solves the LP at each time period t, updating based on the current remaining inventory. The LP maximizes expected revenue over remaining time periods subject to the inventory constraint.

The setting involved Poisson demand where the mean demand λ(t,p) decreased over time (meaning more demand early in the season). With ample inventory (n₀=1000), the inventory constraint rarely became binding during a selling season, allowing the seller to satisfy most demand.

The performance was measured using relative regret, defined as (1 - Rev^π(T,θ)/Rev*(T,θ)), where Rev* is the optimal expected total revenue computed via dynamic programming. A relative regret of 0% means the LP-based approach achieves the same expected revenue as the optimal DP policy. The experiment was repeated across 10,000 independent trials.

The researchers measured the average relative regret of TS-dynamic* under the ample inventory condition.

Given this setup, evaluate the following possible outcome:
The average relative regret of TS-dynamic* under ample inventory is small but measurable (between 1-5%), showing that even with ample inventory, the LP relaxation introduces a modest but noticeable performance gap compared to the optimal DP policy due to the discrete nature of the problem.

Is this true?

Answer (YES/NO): NO